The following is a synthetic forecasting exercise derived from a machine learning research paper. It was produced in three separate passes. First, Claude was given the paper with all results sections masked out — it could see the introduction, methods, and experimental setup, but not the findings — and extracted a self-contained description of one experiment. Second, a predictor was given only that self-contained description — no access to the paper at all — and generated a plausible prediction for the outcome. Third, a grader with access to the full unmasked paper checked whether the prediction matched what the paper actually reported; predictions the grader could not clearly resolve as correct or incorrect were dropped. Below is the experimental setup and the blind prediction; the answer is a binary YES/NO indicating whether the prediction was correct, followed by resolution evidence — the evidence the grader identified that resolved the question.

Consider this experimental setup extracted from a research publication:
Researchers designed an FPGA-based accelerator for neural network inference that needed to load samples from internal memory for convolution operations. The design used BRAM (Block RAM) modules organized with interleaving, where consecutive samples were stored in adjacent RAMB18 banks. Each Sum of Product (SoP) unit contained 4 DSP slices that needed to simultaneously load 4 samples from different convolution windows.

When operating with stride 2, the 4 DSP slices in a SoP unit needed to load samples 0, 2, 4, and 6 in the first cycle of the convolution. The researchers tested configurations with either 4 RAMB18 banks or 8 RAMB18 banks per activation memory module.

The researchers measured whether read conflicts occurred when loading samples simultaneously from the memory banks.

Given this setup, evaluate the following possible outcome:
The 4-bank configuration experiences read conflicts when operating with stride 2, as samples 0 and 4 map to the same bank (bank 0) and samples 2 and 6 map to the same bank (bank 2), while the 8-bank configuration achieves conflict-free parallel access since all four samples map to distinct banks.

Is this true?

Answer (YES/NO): YES